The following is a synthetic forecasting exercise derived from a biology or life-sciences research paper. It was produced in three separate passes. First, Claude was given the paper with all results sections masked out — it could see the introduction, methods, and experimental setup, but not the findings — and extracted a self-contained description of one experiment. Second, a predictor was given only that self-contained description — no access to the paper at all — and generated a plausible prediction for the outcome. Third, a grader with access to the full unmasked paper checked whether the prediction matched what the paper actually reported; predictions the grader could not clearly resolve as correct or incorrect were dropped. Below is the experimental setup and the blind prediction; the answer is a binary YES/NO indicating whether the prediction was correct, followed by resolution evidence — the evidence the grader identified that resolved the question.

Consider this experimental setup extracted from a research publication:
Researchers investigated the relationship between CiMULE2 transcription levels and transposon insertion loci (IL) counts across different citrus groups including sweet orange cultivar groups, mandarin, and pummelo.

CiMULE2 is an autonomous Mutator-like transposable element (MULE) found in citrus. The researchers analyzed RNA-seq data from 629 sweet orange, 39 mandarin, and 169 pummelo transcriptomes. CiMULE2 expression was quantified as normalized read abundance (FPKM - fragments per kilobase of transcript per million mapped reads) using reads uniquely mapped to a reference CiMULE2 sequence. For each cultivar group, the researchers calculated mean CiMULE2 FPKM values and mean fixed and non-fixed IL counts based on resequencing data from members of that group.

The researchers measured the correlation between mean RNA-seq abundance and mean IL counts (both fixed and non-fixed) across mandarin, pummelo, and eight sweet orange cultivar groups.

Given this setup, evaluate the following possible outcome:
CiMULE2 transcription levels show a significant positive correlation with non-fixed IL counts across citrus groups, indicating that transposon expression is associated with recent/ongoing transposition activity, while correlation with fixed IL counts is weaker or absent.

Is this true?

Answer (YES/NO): NO